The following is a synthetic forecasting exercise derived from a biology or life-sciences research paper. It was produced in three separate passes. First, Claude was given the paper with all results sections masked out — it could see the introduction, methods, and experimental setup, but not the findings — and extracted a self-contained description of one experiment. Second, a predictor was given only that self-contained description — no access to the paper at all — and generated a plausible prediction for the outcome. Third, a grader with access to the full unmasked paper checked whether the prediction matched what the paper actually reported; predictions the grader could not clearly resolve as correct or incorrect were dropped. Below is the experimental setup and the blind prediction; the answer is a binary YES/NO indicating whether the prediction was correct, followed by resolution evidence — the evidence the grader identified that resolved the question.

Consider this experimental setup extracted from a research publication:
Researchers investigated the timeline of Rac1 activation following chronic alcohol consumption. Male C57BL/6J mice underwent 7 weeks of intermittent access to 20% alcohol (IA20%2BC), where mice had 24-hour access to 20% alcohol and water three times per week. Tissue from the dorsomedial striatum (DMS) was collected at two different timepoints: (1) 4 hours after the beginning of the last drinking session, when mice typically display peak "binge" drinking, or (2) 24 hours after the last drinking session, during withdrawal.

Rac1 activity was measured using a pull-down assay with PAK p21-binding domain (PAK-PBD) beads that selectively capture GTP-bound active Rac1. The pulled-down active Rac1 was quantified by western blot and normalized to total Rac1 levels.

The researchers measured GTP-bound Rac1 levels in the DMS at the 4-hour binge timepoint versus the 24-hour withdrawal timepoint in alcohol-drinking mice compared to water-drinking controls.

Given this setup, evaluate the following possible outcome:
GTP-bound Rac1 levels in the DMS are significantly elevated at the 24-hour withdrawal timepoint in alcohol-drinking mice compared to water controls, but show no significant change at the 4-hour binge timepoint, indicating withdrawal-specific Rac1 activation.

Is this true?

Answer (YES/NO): NO